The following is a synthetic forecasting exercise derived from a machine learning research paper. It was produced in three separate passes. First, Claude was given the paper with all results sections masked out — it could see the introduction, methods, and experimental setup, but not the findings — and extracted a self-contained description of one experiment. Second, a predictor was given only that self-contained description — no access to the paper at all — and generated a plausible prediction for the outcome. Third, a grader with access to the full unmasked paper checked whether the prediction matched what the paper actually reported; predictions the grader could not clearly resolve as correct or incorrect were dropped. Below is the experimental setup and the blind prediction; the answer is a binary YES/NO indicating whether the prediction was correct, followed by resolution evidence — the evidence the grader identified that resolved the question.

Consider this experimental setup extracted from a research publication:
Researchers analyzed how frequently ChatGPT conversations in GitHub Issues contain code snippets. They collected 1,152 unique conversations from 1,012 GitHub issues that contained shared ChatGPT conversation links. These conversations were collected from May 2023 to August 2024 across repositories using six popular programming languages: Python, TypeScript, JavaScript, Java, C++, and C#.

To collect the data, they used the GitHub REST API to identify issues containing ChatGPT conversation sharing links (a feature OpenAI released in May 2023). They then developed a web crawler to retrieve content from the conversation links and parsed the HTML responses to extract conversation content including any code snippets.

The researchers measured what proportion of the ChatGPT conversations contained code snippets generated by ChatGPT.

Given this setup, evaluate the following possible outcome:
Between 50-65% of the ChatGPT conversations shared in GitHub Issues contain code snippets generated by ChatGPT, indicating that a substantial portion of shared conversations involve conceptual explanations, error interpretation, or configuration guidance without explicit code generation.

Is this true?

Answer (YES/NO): NO